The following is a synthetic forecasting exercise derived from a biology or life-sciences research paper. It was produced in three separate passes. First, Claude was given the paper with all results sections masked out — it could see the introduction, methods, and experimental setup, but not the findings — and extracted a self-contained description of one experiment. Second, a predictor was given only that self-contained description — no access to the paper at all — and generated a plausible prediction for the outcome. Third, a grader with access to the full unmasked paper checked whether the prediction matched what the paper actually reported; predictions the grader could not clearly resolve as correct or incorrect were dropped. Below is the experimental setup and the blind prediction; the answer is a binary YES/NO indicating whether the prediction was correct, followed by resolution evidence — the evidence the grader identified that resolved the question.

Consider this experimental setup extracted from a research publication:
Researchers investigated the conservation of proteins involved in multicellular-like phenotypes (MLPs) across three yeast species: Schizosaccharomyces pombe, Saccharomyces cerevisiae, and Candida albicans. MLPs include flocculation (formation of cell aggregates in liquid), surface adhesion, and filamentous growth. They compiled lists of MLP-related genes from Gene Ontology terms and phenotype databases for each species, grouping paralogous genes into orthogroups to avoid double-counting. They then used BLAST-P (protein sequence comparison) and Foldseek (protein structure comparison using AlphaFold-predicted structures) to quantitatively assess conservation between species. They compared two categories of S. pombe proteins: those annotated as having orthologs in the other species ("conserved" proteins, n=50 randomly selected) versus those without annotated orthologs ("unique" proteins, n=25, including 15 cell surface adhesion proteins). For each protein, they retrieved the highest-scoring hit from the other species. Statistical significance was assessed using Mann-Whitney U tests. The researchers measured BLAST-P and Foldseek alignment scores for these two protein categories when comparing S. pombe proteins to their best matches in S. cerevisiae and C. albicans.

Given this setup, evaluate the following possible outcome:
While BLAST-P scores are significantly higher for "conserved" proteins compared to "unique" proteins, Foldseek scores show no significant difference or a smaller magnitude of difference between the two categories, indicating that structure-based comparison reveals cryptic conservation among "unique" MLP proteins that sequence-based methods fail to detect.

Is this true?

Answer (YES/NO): NO